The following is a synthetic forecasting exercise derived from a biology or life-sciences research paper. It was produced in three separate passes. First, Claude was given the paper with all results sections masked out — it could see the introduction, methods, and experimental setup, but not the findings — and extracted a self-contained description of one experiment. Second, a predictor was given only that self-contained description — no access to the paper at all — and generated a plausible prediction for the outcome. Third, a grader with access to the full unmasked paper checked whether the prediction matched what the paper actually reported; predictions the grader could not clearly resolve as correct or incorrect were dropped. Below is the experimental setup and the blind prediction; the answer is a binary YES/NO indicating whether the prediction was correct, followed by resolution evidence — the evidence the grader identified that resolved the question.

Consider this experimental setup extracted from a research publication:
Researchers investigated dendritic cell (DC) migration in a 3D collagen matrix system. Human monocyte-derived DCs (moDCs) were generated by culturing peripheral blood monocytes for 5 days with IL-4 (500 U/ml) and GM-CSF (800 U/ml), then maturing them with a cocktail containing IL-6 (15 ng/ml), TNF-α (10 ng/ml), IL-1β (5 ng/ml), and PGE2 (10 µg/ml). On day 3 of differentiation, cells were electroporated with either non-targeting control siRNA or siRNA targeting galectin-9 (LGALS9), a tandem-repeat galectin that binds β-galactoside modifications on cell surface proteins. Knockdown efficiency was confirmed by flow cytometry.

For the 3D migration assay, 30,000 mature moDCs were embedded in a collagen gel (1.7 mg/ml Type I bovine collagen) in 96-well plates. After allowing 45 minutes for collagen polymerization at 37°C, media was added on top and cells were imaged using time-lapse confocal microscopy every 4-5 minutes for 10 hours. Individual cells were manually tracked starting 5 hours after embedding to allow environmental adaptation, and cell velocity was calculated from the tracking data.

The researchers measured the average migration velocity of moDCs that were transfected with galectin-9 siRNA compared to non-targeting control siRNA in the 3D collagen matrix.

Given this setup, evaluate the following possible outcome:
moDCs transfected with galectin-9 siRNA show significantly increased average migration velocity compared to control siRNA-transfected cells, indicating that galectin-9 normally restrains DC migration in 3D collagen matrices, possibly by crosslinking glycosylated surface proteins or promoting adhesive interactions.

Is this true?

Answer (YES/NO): NO